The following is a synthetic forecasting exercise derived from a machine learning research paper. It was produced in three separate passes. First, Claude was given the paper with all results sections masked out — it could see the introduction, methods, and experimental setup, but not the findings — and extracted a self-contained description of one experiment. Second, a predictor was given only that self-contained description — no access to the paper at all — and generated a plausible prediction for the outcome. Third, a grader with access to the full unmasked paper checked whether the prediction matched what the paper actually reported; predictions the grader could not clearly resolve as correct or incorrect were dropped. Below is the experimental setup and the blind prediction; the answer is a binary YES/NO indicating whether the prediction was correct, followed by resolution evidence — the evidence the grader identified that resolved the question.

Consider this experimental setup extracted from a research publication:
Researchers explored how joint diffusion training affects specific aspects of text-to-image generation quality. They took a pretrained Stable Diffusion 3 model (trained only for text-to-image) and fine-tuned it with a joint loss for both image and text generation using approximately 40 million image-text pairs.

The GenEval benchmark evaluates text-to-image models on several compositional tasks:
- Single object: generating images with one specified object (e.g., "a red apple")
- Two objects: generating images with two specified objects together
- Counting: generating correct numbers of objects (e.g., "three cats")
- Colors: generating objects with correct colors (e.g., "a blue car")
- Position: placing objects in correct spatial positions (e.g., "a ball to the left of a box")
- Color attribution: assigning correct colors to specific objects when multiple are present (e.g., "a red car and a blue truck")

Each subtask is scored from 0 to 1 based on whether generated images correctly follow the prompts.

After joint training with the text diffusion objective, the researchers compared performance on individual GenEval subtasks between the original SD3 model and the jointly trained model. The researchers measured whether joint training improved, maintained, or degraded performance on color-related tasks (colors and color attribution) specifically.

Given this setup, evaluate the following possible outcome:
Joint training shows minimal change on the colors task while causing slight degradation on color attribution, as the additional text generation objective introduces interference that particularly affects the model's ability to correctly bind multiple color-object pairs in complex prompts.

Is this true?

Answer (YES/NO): NO